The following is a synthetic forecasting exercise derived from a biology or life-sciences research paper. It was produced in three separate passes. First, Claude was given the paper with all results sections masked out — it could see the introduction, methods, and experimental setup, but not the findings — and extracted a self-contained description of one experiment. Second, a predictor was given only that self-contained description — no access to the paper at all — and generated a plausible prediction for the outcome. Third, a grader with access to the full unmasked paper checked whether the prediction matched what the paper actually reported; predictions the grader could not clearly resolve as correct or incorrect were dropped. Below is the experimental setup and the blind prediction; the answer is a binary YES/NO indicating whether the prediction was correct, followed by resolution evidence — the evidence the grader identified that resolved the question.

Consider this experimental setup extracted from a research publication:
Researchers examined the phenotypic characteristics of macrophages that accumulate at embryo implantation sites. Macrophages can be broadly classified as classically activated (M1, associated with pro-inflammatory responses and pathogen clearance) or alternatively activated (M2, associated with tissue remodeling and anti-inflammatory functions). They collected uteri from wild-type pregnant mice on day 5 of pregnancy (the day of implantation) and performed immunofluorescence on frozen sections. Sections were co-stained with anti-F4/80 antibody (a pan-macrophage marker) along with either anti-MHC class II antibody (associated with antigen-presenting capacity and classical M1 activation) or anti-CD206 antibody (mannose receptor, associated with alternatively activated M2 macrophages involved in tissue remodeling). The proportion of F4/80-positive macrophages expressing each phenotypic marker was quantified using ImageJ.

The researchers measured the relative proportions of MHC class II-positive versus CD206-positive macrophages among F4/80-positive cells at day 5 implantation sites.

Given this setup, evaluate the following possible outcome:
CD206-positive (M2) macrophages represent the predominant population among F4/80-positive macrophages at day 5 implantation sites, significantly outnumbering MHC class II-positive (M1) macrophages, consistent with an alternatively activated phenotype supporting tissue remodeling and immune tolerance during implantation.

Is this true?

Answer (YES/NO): NO